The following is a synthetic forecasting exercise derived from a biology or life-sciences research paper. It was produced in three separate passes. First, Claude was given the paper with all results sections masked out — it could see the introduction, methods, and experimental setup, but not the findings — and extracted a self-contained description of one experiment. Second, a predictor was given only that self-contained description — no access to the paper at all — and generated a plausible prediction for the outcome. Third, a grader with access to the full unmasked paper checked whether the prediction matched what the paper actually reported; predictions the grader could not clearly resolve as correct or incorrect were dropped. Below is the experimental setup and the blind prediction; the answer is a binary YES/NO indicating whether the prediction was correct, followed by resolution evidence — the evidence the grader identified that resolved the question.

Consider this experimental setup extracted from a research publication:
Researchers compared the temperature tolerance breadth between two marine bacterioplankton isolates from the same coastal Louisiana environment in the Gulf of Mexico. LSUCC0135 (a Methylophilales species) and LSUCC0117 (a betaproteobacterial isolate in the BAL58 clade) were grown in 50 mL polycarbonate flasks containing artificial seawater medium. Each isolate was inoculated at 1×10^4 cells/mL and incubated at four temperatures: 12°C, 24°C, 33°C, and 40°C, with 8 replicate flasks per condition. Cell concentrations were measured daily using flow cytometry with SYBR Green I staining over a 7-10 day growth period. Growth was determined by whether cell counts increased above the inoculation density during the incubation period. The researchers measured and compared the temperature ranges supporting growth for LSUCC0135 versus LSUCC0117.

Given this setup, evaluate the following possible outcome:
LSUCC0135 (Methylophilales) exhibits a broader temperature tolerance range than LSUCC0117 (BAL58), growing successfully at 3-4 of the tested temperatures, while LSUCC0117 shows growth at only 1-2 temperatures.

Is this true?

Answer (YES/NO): NO